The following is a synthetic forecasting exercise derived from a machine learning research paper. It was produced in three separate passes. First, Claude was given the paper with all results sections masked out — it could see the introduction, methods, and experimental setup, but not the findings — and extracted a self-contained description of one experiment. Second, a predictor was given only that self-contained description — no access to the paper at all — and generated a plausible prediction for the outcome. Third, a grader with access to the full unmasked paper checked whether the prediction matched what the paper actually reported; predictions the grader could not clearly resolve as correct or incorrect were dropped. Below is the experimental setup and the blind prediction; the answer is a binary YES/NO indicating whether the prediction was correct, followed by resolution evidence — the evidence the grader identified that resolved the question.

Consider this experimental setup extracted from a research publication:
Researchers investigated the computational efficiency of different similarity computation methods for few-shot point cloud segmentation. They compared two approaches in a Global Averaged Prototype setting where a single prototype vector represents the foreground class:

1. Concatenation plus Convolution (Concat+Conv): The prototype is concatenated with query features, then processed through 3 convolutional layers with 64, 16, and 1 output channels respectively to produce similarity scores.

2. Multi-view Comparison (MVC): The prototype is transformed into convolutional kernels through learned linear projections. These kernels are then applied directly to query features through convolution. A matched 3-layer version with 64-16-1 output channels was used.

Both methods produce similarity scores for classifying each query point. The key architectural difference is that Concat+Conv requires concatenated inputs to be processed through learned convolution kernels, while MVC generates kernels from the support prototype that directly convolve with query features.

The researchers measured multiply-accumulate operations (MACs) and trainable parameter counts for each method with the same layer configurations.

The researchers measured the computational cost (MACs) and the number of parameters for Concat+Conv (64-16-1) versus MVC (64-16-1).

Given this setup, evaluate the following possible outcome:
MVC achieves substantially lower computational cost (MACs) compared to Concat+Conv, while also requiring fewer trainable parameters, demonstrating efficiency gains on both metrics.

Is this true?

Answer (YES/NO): NO